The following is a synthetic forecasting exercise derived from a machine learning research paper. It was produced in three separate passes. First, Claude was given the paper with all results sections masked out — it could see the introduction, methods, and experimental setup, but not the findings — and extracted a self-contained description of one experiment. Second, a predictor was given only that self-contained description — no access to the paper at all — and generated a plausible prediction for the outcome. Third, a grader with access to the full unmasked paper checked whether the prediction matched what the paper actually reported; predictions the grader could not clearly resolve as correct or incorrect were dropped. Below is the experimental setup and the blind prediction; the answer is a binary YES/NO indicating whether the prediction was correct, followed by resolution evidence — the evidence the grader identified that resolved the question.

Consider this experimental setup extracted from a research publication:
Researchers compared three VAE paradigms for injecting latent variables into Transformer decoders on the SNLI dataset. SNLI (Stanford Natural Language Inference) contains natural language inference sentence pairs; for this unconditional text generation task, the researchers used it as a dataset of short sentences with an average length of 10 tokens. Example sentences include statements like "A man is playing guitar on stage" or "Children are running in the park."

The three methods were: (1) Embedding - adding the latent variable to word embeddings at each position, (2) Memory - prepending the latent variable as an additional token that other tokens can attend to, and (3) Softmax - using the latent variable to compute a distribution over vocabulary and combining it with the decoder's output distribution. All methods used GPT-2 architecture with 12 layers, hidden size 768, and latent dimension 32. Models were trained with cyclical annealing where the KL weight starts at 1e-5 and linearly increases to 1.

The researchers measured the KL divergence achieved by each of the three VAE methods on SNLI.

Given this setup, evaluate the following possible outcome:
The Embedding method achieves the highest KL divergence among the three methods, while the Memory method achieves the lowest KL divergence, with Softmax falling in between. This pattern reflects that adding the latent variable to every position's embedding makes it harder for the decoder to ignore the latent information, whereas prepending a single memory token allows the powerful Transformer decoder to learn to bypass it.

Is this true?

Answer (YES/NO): YES